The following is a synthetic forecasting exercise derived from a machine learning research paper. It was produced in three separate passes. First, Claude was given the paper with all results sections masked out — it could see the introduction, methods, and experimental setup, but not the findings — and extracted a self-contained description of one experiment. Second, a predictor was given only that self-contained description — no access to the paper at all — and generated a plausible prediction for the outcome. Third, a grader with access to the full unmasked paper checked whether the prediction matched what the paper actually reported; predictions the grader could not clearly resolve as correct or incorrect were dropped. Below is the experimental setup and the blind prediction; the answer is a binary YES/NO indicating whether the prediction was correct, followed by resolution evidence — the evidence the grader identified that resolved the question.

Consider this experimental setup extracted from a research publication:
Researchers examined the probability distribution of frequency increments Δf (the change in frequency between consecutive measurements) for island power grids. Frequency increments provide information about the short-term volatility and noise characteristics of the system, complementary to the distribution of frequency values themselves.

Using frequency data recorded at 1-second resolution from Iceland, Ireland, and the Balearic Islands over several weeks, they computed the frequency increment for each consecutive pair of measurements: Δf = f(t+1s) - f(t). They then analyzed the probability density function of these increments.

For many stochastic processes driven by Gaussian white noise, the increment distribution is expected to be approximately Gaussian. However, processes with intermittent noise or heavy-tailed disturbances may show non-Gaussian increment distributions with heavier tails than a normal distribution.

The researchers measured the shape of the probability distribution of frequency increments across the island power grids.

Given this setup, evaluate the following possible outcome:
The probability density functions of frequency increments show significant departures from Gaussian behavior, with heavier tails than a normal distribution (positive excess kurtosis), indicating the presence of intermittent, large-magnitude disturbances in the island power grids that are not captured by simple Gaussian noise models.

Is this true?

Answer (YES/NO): YES